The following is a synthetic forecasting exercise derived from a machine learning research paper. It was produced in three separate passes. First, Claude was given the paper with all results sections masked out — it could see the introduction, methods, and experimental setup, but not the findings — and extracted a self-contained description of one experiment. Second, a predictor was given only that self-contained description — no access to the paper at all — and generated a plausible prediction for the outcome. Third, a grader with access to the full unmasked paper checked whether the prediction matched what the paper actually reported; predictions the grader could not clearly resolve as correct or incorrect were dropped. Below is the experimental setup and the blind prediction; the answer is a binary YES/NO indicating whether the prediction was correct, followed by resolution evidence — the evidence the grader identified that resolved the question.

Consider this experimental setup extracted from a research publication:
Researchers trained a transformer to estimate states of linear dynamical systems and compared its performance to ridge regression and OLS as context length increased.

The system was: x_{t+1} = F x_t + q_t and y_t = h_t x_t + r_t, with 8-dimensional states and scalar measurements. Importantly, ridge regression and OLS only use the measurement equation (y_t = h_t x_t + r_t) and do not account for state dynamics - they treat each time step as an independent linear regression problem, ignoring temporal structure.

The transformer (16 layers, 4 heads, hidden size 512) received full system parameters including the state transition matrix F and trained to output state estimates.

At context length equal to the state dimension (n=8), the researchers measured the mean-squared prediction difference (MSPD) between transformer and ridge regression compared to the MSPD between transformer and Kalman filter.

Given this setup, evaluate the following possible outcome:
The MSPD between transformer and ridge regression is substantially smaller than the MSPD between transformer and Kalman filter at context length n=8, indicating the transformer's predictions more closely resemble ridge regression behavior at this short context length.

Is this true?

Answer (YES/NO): NO